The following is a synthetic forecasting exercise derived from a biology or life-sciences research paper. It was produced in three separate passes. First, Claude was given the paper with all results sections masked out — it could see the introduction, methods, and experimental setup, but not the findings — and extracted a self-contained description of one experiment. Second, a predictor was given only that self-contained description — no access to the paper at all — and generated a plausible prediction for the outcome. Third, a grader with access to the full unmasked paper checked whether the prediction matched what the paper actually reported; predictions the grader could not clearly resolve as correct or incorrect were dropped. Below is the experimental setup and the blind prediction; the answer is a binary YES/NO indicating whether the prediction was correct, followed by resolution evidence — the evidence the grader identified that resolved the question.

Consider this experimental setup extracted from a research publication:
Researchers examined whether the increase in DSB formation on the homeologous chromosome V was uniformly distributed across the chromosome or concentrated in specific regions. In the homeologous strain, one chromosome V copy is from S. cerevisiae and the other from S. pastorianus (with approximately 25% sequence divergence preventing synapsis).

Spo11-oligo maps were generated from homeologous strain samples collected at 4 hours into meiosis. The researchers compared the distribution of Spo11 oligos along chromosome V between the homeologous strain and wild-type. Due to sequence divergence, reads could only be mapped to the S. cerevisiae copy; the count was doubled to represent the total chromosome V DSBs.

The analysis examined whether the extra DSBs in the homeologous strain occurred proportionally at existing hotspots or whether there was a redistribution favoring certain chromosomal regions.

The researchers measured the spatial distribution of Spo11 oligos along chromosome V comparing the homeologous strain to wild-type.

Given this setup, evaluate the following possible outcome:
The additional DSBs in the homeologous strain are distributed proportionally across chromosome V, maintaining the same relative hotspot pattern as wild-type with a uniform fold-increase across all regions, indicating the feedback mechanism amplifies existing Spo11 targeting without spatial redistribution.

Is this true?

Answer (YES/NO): YES